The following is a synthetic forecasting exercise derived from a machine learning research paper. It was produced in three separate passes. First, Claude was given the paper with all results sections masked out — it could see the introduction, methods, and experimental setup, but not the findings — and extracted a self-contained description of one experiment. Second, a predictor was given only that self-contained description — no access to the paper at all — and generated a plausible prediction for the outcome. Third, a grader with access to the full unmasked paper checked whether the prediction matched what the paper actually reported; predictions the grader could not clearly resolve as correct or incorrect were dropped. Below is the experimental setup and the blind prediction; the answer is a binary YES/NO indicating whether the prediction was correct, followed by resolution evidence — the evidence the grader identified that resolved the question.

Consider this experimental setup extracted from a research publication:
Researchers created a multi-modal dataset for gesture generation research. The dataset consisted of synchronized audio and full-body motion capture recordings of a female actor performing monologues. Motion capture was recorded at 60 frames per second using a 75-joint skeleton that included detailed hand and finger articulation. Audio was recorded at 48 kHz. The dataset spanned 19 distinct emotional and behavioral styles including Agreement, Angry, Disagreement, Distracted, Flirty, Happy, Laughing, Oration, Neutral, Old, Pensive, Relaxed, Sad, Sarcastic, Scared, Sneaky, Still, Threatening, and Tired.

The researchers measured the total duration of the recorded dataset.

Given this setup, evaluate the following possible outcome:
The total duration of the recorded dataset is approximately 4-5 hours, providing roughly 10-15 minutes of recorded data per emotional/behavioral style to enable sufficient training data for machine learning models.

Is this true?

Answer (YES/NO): NO